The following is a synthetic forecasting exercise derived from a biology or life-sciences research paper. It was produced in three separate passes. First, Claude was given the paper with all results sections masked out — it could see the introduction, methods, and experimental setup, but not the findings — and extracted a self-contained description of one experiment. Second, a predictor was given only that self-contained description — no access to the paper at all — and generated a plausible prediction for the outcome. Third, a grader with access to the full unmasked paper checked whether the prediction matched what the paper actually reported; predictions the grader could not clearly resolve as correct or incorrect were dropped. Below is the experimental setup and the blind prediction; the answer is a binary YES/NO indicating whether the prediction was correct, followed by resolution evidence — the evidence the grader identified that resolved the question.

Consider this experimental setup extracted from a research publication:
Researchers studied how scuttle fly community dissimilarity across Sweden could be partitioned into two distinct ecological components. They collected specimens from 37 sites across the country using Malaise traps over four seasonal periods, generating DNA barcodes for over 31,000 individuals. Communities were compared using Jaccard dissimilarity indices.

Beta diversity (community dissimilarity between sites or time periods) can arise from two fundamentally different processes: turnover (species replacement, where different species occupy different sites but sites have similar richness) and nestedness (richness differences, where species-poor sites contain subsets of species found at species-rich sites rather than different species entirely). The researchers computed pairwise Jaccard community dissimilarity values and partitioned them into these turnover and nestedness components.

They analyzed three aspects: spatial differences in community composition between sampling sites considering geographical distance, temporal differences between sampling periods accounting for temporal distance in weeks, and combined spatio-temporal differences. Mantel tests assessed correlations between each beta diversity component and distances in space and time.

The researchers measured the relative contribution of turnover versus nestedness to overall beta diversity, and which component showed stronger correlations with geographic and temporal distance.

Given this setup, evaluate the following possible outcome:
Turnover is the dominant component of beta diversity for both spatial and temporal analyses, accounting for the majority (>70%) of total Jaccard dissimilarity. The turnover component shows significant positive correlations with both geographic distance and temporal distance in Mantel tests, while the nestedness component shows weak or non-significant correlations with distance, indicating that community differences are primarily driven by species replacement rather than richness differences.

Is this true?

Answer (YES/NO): NO